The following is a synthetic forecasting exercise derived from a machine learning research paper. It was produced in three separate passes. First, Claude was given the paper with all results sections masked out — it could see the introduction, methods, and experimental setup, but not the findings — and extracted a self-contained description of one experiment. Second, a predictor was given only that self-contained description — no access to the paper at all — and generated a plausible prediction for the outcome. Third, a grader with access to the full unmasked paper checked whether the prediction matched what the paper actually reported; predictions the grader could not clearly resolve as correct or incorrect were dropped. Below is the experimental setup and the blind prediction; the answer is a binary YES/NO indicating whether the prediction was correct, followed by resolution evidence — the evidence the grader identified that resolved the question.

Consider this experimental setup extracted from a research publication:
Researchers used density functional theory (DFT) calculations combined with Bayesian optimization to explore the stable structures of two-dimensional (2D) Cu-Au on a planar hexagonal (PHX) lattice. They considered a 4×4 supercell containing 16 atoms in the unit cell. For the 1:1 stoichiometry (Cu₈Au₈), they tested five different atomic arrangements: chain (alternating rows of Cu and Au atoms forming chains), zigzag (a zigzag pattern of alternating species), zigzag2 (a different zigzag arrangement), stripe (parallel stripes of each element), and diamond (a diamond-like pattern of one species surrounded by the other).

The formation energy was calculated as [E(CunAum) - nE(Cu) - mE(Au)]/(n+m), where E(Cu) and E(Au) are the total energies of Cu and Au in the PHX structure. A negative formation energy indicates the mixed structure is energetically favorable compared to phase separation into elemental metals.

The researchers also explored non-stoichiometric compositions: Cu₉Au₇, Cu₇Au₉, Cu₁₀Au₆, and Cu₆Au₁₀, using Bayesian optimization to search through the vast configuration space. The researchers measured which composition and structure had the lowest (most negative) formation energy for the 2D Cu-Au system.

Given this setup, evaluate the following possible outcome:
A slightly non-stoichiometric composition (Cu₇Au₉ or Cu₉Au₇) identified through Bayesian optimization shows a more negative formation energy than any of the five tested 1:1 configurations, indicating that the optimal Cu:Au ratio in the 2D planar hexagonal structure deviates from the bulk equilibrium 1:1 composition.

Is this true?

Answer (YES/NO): YES